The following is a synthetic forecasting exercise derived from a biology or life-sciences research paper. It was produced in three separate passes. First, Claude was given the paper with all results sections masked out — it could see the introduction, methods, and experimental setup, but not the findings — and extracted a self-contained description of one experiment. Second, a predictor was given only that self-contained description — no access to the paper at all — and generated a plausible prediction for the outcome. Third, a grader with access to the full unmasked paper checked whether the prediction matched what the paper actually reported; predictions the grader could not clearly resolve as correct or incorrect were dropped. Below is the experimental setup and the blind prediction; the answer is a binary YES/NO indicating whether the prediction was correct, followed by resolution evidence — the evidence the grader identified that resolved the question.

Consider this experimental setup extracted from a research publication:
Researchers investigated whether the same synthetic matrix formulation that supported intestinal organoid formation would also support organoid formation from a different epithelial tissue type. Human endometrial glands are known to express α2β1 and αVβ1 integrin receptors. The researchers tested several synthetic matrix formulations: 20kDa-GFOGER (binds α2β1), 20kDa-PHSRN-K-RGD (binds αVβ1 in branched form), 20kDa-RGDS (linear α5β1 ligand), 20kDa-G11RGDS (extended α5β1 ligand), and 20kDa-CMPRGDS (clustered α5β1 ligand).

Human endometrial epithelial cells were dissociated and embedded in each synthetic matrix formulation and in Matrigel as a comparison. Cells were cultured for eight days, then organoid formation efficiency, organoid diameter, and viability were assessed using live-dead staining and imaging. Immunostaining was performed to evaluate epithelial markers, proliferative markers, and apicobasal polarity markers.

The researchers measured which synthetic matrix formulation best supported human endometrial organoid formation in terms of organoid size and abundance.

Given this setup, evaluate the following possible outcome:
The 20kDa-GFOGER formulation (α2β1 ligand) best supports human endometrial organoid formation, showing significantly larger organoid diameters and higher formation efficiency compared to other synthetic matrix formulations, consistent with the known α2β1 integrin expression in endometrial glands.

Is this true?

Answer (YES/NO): YES